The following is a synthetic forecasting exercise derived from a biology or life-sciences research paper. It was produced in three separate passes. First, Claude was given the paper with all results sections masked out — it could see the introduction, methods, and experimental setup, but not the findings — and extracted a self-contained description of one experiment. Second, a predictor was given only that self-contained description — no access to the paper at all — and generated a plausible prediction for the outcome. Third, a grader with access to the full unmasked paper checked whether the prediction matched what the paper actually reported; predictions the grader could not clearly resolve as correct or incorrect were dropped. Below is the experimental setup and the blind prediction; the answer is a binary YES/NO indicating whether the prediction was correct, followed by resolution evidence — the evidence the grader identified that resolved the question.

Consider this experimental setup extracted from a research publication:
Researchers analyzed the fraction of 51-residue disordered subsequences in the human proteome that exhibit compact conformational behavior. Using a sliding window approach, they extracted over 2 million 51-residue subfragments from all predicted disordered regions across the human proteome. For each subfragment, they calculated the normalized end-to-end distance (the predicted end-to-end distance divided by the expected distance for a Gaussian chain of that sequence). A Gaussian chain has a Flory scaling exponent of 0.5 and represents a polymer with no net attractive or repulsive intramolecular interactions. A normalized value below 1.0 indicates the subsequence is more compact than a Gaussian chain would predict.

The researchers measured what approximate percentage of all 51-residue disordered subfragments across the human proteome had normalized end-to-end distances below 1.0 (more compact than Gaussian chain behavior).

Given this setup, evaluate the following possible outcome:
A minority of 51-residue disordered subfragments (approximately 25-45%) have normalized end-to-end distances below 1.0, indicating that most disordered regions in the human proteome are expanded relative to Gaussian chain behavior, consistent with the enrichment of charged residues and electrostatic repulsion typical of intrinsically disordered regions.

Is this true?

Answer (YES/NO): NO